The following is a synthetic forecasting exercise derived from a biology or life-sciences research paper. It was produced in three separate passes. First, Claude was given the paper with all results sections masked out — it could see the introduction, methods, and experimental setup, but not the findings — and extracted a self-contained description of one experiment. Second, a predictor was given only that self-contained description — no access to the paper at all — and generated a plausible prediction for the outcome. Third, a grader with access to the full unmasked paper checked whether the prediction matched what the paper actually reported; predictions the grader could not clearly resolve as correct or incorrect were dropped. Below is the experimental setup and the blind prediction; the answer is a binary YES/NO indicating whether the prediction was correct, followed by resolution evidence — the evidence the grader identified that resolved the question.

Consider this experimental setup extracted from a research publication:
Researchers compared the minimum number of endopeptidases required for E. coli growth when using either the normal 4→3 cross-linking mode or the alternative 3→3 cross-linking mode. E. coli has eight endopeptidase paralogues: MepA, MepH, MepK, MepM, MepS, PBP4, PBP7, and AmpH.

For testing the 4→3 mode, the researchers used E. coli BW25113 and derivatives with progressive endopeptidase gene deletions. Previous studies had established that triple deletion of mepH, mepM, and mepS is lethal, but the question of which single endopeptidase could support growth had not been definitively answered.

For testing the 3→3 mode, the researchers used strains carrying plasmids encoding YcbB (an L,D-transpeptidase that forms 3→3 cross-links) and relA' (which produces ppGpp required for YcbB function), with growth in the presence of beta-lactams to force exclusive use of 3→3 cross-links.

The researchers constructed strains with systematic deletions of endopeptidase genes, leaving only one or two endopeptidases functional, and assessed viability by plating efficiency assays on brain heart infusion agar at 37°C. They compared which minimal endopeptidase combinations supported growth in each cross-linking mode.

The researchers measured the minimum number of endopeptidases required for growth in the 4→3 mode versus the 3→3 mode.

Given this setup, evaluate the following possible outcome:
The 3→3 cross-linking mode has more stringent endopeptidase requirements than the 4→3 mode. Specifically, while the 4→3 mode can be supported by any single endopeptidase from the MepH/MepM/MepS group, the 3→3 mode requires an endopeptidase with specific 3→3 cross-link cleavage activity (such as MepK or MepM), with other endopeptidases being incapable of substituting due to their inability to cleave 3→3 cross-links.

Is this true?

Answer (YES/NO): NO